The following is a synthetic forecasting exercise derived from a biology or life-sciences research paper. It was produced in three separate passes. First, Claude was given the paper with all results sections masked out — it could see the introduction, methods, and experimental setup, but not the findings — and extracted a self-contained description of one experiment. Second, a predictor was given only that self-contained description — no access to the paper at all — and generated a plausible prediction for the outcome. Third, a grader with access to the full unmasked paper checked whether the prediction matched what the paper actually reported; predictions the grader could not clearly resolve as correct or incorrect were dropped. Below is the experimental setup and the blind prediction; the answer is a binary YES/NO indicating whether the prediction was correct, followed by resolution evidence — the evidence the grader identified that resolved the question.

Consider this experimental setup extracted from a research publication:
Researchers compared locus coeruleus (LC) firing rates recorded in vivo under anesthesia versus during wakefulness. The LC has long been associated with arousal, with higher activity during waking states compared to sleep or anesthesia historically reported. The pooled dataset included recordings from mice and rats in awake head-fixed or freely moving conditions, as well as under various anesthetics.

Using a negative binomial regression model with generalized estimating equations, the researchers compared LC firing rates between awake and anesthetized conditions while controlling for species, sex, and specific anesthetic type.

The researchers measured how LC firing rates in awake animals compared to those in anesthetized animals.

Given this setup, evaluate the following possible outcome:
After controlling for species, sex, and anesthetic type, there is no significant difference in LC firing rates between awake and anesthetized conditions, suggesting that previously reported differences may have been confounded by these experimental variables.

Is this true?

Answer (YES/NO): NO